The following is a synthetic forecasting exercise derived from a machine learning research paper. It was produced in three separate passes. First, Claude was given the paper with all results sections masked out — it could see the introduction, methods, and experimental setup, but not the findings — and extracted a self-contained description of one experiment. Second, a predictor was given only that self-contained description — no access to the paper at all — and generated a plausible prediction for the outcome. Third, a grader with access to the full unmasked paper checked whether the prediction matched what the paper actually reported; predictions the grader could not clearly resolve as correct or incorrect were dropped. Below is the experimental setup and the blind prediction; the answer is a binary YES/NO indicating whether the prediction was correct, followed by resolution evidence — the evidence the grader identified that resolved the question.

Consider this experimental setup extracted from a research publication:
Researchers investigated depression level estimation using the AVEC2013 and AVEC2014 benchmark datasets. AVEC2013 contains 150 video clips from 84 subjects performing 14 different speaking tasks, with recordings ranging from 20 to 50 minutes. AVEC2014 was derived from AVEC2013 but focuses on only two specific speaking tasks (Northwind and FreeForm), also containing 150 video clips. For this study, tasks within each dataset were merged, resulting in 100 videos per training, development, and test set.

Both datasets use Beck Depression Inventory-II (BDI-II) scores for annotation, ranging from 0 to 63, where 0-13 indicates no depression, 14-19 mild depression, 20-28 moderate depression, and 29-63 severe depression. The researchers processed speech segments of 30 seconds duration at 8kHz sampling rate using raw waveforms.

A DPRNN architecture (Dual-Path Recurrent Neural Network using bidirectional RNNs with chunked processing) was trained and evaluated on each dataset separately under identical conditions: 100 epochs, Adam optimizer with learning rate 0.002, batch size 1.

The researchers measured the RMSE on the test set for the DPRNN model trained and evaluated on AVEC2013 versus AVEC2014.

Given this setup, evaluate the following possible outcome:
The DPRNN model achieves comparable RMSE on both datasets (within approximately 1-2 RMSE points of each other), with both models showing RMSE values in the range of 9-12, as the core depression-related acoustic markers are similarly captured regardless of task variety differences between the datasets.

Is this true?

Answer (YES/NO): YES